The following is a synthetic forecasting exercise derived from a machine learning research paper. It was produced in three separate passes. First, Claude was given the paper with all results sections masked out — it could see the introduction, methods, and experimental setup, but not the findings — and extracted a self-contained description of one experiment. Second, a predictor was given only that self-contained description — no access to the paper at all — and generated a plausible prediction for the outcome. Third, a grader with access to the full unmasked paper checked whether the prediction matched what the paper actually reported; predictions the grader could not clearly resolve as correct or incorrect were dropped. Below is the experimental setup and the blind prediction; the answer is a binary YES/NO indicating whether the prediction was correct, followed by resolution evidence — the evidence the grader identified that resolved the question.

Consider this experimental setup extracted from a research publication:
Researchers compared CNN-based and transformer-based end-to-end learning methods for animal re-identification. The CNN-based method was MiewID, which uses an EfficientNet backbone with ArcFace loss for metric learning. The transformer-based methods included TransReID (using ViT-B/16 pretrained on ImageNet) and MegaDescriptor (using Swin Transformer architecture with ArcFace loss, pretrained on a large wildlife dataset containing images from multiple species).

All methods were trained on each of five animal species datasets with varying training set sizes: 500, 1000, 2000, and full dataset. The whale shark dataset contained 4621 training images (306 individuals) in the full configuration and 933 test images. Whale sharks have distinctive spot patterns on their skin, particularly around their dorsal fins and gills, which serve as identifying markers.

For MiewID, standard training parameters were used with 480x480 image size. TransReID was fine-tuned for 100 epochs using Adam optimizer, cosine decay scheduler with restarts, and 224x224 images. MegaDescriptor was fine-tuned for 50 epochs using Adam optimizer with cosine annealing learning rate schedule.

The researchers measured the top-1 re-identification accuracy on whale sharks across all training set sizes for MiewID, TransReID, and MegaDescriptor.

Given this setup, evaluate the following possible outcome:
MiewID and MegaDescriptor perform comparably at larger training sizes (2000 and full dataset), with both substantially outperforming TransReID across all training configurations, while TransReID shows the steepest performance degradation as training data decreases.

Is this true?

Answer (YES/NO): NO